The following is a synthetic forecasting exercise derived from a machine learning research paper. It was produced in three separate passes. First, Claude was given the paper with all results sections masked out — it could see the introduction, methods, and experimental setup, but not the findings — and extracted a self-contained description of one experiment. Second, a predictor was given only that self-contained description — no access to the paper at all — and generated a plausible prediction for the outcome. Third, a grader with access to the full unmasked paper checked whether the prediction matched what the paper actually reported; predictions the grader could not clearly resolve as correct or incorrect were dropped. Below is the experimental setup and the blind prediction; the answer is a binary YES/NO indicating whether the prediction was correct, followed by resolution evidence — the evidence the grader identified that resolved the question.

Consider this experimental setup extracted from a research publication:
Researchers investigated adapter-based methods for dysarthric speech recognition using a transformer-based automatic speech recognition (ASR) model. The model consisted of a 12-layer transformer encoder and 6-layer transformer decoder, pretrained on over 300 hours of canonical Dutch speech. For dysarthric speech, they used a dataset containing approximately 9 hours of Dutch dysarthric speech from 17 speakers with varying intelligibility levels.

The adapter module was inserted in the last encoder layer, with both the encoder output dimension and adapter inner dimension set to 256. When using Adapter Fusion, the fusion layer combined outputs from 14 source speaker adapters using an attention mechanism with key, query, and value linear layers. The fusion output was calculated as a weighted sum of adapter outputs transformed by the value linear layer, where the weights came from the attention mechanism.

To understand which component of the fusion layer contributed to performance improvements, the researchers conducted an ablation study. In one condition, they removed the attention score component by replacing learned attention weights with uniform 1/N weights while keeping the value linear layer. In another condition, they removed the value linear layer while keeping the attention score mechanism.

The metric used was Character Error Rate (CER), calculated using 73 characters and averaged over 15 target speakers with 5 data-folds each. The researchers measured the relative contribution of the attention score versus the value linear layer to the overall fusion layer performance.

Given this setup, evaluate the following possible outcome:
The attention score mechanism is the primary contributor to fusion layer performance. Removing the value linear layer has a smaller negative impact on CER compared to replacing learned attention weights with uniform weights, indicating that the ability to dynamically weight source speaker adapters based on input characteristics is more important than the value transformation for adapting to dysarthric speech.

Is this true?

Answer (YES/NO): NO